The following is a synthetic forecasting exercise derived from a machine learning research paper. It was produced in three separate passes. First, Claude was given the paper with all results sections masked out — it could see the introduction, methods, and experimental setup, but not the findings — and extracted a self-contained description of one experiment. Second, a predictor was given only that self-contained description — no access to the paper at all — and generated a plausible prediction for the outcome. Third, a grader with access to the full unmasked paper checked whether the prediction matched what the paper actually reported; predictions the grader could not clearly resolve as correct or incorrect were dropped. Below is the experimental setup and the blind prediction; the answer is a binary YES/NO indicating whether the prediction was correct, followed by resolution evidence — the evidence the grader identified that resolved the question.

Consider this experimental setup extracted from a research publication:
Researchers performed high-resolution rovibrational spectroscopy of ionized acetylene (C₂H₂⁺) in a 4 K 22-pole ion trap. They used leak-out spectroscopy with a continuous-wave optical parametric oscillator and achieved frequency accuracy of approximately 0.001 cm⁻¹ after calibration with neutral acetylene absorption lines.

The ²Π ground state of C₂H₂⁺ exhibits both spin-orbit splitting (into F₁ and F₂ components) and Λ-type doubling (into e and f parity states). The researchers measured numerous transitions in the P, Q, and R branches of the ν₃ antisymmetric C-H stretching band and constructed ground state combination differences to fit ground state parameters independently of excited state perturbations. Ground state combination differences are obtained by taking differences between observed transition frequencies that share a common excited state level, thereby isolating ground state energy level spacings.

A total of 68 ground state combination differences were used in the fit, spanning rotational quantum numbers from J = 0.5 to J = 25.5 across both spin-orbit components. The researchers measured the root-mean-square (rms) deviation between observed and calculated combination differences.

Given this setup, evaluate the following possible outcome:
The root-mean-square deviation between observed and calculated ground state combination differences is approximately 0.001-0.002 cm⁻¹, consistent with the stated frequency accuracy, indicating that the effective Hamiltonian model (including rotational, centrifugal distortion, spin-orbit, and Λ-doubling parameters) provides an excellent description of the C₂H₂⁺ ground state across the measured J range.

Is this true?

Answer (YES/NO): NO